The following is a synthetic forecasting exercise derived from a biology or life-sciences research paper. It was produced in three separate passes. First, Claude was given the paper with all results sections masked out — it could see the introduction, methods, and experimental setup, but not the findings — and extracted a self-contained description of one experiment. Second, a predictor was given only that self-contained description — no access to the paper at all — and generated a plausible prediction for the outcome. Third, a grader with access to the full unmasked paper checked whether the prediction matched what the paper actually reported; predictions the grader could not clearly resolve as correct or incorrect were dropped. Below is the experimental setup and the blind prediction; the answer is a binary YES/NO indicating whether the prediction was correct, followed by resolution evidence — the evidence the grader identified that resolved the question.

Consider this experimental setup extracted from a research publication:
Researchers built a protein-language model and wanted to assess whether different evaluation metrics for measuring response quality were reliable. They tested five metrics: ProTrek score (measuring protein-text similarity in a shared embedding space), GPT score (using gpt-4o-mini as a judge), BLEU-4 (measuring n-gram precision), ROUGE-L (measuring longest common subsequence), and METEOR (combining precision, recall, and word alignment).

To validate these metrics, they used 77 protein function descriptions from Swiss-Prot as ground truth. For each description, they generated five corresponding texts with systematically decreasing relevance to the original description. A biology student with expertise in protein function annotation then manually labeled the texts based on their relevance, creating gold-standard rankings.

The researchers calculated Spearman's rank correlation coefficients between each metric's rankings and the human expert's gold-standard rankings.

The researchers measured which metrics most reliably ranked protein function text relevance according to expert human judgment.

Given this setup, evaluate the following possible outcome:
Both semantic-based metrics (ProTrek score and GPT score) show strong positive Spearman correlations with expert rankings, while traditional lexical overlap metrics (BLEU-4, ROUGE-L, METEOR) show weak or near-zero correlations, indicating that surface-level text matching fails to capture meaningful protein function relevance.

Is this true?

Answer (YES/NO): NO